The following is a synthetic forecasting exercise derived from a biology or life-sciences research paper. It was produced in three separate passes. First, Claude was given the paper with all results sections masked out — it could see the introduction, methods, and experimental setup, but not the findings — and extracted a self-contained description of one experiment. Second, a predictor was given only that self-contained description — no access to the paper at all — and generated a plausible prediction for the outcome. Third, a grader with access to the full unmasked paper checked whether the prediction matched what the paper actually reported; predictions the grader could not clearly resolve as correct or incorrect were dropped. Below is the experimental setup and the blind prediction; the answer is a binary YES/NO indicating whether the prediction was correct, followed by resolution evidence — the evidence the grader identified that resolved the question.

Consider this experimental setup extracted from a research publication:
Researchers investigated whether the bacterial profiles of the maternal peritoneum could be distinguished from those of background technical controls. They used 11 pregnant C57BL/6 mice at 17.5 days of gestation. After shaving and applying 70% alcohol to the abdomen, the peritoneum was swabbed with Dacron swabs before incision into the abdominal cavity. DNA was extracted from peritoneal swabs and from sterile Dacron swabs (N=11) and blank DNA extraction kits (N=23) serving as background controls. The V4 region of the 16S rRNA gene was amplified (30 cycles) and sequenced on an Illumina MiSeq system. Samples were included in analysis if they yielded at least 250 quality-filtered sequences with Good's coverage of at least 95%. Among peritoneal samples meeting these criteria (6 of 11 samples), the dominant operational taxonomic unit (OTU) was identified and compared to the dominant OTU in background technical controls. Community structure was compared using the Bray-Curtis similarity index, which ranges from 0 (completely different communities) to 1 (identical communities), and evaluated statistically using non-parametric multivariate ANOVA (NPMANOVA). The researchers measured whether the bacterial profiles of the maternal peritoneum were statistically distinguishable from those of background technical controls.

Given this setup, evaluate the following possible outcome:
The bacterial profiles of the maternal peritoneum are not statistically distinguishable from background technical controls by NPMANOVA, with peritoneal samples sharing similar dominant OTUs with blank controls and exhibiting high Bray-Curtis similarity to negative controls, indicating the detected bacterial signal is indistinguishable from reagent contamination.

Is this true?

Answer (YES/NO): YES